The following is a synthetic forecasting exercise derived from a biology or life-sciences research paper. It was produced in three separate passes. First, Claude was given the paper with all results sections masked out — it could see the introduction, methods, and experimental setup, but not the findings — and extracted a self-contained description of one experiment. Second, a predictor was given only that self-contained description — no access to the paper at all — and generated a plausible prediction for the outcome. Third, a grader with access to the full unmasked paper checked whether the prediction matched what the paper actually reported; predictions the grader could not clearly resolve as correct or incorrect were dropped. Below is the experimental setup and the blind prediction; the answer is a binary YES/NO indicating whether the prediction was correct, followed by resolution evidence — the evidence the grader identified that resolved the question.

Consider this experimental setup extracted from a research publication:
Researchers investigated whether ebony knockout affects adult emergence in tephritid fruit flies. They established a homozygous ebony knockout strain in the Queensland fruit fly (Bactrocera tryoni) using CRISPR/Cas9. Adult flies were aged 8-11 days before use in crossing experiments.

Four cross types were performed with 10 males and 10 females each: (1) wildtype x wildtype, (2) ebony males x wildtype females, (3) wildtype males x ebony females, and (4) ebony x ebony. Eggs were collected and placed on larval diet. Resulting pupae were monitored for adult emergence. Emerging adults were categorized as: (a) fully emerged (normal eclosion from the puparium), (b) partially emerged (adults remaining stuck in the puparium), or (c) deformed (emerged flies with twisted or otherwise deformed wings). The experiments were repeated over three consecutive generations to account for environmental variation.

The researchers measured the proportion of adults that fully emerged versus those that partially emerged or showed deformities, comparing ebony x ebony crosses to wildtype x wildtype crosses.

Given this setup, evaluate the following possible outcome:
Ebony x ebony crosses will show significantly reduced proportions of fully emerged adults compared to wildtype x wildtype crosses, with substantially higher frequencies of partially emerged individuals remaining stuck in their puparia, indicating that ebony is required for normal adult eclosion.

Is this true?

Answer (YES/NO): NO